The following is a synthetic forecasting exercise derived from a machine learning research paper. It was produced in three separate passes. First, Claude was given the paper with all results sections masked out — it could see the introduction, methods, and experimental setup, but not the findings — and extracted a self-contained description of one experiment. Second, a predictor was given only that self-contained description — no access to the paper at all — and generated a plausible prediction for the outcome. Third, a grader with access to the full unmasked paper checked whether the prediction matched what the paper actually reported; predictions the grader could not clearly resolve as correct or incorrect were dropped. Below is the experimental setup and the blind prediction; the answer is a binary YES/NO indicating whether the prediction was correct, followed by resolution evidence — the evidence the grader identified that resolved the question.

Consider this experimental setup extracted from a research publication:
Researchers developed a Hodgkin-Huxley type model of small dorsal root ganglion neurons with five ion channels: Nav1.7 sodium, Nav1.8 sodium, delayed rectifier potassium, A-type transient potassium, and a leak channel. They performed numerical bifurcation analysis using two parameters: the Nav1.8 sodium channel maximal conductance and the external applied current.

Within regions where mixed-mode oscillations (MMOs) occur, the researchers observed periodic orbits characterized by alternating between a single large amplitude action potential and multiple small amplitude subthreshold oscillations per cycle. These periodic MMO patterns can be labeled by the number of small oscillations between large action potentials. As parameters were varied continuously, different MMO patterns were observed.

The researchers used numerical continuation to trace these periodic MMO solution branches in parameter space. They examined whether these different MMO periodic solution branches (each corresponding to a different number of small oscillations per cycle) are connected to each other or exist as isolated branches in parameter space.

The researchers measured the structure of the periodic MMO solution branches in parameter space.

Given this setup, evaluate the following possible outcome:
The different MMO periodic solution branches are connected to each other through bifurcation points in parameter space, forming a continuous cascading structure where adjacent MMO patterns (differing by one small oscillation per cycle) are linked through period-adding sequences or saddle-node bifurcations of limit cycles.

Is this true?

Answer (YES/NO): NO